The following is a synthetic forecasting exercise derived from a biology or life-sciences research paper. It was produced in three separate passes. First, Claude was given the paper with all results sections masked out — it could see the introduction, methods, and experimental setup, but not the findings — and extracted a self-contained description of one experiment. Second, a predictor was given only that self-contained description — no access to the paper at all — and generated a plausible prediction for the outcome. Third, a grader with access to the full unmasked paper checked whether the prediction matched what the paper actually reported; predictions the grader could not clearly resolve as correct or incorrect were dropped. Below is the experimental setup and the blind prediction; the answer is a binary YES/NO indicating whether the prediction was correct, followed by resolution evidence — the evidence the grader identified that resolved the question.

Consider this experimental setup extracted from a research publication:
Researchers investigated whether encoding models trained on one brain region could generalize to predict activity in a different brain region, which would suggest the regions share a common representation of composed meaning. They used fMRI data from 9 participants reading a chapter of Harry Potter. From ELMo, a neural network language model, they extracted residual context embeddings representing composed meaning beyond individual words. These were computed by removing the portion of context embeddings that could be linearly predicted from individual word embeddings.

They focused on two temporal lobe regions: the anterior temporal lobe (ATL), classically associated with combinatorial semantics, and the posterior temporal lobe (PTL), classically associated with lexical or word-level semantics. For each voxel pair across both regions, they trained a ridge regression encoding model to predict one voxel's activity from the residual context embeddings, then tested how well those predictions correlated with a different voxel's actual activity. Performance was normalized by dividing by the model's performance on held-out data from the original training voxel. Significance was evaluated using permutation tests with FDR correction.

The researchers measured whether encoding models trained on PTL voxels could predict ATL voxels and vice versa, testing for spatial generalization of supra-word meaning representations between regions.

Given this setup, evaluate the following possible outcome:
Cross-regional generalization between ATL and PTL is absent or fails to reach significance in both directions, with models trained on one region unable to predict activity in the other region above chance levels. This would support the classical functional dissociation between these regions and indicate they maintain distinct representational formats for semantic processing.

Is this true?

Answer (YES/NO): NO